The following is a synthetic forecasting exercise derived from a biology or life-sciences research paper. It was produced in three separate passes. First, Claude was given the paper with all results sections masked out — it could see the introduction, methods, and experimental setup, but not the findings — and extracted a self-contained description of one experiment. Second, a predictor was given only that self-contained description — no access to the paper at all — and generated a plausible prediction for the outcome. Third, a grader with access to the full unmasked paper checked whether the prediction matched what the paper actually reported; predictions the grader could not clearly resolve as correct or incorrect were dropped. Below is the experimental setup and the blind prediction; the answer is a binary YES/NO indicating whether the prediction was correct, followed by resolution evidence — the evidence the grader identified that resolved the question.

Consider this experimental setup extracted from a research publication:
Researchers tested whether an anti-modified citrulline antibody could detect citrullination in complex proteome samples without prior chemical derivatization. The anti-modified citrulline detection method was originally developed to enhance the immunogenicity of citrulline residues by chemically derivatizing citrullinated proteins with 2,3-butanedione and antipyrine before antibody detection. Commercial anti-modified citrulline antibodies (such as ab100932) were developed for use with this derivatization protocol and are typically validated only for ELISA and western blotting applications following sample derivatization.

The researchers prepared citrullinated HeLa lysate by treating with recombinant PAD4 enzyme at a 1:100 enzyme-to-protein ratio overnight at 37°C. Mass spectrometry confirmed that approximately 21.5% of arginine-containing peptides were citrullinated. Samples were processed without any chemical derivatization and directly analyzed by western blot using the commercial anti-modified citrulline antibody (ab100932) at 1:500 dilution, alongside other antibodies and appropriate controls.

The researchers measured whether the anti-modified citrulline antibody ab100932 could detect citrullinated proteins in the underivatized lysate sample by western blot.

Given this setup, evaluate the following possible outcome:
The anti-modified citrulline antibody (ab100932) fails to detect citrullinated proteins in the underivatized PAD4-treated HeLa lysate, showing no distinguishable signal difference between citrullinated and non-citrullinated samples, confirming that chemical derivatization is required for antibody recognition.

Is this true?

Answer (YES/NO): YES